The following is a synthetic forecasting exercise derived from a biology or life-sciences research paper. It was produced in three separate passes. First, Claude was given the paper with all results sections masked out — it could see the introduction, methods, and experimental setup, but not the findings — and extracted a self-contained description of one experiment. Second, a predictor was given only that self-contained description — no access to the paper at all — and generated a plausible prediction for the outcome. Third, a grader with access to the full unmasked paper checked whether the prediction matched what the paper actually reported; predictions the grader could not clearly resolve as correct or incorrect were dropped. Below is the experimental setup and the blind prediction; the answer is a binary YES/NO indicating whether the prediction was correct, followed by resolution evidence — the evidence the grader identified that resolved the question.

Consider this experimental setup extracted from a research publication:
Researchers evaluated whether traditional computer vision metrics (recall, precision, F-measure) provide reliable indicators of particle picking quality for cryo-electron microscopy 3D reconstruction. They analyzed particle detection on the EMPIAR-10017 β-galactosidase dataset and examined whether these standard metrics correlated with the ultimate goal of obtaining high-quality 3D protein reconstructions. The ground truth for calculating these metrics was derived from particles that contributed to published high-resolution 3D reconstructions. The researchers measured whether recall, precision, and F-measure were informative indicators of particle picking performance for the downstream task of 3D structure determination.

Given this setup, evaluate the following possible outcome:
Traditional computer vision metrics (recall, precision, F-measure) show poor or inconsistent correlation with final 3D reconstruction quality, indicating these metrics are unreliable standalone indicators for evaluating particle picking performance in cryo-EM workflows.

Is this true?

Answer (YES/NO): YES